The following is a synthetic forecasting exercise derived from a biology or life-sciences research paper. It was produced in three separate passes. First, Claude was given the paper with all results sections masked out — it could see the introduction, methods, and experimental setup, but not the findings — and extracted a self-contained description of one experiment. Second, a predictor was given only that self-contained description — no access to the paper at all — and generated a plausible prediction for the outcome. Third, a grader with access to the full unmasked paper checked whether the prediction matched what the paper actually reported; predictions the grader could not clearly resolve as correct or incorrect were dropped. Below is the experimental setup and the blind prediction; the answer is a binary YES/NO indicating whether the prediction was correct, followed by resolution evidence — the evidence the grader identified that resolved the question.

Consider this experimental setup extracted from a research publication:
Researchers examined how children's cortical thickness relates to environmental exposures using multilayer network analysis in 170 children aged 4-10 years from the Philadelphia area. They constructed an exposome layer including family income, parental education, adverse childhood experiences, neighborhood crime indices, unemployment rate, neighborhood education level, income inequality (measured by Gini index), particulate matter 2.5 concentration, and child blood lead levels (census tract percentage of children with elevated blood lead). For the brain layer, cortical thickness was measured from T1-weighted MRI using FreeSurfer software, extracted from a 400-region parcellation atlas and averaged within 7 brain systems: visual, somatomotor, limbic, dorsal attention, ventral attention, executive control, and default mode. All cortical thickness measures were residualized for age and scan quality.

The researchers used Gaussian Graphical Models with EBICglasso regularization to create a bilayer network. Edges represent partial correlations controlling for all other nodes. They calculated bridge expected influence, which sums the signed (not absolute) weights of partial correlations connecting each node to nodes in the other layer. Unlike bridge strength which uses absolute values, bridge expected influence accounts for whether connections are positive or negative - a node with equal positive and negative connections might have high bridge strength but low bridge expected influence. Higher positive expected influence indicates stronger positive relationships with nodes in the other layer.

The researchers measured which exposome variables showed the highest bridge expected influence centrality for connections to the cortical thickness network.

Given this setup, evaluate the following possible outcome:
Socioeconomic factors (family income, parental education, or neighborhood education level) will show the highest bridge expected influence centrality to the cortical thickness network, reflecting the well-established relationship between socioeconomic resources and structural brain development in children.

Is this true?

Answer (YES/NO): YES